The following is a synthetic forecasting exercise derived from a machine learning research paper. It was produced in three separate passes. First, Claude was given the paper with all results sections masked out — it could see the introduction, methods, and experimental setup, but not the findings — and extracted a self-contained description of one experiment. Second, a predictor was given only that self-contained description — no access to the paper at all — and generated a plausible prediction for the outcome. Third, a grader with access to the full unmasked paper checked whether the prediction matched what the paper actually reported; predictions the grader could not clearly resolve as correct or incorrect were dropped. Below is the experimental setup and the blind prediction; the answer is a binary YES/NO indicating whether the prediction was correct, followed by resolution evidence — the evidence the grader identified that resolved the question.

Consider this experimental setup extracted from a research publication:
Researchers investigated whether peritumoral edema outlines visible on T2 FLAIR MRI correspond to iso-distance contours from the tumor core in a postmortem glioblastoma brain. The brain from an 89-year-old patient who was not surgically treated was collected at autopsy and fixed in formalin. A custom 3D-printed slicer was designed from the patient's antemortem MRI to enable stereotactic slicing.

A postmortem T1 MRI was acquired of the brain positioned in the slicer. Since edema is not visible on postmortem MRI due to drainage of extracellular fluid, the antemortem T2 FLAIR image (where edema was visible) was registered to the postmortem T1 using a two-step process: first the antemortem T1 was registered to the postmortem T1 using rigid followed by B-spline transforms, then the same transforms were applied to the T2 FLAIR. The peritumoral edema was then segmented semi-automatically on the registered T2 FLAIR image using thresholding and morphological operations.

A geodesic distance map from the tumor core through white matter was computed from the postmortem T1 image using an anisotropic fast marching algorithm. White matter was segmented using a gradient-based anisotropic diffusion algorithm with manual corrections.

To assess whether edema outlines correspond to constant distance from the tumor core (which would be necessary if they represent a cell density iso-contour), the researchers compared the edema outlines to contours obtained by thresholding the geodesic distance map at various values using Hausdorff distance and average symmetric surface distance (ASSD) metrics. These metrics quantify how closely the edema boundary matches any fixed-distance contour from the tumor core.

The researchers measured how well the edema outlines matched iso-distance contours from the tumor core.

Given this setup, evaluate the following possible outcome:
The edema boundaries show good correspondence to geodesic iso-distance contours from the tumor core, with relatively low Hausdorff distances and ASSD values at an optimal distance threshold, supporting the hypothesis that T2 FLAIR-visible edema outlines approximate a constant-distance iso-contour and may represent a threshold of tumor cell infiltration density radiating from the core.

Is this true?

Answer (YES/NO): NO